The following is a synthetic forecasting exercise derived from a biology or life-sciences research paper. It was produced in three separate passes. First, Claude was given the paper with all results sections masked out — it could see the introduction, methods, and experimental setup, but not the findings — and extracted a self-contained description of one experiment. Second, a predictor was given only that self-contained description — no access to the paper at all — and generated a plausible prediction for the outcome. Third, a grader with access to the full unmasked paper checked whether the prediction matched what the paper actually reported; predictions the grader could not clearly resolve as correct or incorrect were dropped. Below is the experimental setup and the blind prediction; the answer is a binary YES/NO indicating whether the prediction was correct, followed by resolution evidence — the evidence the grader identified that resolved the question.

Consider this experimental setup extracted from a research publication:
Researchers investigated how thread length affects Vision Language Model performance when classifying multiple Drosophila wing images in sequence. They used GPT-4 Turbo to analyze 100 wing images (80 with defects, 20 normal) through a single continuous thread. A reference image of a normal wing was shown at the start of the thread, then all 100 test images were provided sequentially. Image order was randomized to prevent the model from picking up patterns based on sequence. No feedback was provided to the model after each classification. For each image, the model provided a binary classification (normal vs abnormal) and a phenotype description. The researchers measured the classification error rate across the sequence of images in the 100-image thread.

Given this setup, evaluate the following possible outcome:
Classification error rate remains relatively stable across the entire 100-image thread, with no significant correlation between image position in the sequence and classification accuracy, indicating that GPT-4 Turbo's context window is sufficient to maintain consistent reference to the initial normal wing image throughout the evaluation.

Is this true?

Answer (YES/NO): NO